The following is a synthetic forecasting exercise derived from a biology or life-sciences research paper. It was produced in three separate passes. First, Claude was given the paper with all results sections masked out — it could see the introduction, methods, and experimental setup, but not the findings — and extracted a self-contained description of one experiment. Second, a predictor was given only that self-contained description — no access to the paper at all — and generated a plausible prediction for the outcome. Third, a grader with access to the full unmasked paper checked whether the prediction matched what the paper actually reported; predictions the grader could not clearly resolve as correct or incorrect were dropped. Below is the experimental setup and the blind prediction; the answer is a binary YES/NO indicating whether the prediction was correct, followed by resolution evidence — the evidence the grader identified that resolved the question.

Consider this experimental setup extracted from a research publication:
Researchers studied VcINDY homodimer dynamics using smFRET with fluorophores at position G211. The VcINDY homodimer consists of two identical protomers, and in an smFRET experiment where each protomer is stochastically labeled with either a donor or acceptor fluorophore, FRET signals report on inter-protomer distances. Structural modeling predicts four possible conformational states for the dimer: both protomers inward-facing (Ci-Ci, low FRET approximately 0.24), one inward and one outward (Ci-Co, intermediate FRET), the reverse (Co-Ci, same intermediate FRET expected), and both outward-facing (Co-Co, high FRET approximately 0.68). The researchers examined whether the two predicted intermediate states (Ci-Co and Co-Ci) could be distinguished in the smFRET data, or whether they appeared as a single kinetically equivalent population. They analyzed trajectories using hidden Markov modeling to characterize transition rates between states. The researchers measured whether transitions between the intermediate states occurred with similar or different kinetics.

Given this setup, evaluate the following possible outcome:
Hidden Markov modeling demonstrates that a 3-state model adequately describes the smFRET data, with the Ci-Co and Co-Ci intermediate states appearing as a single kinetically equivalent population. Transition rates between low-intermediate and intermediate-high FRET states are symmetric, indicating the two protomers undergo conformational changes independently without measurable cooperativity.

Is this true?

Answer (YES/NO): YES